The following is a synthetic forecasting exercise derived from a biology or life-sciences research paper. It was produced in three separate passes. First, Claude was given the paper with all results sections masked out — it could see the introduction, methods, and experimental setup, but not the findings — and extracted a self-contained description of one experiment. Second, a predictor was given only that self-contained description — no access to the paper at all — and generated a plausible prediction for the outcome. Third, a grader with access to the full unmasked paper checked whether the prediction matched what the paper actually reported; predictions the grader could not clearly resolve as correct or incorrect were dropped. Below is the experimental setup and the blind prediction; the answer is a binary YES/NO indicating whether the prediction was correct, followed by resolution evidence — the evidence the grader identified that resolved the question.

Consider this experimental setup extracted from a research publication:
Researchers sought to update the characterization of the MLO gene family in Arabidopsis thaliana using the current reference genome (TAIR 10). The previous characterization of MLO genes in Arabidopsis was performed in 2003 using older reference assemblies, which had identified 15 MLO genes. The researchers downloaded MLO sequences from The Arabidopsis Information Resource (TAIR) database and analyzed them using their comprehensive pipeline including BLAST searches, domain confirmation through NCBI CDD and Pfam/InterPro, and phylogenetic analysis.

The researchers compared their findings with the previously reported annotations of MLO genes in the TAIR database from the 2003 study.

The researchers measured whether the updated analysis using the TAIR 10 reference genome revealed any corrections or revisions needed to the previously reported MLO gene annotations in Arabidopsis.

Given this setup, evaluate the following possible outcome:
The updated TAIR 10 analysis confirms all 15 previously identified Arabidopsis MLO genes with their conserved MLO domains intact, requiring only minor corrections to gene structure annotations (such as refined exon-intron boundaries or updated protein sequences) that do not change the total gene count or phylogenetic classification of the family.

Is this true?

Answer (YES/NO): YES